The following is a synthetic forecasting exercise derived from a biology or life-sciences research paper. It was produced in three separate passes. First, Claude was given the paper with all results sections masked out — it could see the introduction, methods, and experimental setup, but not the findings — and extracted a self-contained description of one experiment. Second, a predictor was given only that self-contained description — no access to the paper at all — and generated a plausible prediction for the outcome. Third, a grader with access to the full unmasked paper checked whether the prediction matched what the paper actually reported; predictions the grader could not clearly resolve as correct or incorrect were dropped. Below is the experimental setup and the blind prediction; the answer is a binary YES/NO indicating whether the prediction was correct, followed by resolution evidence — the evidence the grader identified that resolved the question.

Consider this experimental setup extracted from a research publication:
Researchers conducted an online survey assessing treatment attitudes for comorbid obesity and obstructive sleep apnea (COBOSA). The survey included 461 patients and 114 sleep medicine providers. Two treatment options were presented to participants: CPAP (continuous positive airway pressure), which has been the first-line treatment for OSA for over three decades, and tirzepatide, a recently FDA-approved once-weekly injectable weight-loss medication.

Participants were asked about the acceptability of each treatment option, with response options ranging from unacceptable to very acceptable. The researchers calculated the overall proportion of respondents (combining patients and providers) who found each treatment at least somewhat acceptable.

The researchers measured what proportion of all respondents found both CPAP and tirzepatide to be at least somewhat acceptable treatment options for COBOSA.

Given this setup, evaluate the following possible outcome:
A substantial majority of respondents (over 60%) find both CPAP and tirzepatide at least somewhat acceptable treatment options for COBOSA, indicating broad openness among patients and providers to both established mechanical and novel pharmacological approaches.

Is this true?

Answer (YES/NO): YES